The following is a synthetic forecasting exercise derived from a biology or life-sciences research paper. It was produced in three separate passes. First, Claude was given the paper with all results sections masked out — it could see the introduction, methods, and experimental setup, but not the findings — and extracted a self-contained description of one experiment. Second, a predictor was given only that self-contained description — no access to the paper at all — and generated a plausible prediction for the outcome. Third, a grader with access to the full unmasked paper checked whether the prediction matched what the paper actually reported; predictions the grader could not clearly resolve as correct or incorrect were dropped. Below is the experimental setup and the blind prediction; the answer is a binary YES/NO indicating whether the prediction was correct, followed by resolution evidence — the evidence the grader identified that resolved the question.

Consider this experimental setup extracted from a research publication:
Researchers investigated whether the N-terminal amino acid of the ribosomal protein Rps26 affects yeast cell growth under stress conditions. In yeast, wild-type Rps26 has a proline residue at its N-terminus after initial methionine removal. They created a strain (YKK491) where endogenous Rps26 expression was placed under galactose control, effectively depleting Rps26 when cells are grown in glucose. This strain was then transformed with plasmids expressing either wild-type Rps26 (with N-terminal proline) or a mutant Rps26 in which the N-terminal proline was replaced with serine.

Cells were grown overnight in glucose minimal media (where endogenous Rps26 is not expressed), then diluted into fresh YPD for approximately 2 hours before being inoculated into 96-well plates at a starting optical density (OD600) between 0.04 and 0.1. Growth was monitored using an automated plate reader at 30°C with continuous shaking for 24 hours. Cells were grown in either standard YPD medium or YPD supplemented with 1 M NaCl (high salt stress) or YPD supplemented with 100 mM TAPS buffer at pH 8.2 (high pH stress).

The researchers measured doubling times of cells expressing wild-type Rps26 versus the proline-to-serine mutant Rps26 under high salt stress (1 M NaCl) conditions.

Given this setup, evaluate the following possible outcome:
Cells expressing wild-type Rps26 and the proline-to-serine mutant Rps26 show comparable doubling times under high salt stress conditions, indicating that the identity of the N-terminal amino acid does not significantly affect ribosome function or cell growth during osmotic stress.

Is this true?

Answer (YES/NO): NO